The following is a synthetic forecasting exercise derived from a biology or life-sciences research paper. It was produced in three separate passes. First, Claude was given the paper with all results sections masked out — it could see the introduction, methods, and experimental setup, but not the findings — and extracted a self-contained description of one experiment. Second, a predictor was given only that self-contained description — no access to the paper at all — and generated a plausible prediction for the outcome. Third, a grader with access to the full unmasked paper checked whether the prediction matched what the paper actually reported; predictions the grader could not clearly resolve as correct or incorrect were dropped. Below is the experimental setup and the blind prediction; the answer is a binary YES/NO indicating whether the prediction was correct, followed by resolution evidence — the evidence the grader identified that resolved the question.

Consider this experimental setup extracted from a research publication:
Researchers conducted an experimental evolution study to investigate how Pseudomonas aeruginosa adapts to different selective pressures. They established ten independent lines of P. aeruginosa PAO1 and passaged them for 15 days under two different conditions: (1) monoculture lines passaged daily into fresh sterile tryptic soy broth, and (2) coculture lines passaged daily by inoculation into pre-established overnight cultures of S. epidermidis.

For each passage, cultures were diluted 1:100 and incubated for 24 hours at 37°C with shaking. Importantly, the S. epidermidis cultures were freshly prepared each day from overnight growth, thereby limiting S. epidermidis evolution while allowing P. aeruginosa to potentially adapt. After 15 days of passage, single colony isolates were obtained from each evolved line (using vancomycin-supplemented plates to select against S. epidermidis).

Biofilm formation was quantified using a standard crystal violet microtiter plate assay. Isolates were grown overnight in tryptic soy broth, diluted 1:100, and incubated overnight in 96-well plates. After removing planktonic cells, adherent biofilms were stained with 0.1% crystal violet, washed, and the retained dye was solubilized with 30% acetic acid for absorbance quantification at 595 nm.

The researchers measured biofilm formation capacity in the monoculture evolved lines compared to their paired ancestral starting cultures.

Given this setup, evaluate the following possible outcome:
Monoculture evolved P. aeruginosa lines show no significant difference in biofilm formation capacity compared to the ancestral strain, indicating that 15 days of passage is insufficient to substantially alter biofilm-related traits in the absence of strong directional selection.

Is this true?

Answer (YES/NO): NO